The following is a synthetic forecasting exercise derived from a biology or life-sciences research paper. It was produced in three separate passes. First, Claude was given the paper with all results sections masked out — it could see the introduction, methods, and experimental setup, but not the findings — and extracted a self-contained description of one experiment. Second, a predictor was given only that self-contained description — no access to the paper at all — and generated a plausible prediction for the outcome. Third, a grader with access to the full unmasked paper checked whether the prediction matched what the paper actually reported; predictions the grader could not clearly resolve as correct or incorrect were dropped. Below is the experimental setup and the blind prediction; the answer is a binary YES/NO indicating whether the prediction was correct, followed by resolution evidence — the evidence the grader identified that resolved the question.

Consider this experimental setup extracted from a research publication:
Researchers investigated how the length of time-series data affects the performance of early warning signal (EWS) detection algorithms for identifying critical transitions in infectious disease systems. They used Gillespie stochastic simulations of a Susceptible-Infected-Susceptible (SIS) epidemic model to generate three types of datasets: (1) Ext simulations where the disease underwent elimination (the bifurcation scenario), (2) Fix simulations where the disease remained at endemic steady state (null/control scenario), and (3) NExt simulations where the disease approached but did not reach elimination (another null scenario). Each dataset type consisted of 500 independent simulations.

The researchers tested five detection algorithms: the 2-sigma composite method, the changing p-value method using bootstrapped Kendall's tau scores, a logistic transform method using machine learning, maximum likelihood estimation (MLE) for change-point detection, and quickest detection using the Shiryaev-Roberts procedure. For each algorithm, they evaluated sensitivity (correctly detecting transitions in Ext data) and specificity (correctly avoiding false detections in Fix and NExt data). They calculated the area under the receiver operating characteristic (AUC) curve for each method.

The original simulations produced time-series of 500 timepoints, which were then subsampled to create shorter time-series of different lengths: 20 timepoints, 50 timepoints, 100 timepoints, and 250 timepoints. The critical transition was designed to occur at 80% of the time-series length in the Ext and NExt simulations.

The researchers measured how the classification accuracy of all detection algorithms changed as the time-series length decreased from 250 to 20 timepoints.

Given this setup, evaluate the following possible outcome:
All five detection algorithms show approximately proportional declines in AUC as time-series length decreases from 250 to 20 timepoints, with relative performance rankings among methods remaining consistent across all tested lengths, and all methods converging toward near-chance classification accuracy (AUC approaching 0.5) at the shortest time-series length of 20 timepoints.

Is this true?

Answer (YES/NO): NO